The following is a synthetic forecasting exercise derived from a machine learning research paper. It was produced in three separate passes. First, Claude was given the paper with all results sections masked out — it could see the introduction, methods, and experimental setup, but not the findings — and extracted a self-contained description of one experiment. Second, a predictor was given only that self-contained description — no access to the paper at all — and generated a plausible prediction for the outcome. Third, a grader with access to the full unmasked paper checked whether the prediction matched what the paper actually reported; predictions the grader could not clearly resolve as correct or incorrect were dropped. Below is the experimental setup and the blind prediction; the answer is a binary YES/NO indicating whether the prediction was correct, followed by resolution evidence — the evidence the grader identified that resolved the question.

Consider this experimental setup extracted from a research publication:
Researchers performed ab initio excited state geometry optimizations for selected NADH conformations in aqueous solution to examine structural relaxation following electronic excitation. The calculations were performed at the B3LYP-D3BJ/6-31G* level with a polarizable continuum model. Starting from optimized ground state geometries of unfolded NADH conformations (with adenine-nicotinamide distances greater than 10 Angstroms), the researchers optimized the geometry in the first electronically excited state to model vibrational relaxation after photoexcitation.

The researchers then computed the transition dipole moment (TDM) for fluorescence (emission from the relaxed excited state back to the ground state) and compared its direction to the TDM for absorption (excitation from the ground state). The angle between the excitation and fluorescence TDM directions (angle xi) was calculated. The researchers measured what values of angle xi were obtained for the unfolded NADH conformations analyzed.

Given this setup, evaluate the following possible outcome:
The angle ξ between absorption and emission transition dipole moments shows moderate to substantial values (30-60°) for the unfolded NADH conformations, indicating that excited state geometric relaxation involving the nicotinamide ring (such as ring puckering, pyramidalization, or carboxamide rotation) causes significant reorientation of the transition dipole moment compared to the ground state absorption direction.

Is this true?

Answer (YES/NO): NO